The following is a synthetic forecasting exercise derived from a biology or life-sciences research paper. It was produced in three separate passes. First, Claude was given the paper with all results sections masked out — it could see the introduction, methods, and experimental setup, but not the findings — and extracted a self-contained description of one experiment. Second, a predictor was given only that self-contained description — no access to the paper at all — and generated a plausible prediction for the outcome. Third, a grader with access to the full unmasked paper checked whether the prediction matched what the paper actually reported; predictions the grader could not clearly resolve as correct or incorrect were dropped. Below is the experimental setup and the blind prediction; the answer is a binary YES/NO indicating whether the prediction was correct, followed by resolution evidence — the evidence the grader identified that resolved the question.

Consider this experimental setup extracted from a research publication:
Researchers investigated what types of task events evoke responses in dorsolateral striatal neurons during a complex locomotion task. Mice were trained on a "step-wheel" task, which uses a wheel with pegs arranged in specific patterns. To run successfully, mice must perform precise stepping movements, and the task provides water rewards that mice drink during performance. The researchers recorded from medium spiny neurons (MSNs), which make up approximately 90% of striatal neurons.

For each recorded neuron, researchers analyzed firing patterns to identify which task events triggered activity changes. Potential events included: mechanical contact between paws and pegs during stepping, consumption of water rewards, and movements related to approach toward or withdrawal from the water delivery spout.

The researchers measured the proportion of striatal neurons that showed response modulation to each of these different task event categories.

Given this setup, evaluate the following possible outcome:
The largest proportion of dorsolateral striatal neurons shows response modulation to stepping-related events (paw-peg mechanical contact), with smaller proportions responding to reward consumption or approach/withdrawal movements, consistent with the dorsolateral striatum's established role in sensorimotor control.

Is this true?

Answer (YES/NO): NO